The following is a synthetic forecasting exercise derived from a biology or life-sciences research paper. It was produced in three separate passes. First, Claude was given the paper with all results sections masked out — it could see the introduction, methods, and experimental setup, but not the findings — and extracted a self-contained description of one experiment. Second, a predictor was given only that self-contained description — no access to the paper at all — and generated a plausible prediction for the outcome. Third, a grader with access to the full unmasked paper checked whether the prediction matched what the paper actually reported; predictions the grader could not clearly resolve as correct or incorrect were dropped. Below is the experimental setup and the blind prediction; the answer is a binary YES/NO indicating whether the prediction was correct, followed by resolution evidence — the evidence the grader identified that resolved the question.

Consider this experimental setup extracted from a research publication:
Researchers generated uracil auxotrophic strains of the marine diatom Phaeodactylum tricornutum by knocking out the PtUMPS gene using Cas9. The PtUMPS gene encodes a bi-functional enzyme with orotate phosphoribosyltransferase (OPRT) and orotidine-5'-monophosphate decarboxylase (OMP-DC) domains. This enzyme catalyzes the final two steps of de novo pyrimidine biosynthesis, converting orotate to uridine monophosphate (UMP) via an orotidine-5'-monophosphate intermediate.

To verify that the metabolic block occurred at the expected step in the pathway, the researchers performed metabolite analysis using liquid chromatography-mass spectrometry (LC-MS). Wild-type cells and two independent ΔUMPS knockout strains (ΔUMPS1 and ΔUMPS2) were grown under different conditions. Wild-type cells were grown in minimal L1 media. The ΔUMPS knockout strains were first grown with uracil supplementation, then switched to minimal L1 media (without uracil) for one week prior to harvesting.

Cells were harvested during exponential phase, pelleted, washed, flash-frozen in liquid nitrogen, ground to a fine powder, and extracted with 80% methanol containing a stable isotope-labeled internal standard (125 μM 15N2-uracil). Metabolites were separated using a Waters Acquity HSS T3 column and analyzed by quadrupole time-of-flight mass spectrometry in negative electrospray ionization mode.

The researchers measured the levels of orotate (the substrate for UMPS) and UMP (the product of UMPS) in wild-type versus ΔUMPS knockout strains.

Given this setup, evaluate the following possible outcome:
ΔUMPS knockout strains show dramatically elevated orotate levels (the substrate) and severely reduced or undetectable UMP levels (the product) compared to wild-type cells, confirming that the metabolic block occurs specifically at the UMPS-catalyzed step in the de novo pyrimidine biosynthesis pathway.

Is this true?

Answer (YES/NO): NO